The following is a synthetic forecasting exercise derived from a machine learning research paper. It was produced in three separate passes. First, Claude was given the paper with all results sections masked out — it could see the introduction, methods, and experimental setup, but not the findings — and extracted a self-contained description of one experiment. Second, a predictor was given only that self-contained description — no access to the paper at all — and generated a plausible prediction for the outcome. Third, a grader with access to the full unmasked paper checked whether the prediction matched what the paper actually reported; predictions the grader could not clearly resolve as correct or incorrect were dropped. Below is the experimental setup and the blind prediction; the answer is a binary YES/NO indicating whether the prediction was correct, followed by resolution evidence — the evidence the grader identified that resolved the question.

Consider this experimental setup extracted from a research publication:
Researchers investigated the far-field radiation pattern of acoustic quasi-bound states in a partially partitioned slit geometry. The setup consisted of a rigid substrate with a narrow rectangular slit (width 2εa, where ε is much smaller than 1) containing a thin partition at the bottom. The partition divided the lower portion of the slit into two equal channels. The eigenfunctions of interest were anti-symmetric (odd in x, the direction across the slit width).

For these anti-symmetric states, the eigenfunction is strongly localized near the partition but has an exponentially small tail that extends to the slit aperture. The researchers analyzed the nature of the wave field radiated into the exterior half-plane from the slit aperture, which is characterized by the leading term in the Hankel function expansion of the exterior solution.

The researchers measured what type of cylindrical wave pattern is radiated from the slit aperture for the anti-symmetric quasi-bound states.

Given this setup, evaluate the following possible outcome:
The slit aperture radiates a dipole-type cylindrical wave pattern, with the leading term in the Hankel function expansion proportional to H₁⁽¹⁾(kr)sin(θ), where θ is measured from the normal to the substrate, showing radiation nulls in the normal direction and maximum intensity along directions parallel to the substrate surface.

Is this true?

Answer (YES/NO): YES